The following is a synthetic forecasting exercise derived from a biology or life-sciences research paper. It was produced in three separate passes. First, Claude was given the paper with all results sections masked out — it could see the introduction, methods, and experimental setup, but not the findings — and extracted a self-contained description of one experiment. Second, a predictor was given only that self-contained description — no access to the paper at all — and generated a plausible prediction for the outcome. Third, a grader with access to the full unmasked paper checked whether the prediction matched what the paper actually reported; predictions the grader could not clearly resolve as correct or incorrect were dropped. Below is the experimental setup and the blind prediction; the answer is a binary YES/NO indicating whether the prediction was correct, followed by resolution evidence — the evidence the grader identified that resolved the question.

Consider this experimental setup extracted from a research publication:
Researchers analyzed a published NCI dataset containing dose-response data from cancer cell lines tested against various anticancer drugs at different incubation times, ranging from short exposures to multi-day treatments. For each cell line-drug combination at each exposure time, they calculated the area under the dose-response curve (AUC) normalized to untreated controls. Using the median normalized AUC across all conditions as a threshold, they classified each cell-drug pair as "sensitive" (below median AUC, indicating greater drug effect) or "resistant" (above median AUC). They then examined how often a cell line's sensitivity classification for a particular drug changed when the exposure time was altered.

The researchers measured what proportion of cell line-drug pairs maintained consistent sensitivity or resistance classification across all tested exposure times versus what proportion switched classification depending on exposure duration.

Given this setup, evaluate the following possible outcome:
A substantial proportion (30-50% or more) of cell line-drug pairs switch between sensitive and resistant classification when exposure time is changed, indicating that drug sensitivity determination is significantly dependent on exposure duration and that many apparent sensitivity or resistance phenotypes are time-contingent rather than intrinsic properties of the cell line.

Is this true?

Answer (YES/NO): YES